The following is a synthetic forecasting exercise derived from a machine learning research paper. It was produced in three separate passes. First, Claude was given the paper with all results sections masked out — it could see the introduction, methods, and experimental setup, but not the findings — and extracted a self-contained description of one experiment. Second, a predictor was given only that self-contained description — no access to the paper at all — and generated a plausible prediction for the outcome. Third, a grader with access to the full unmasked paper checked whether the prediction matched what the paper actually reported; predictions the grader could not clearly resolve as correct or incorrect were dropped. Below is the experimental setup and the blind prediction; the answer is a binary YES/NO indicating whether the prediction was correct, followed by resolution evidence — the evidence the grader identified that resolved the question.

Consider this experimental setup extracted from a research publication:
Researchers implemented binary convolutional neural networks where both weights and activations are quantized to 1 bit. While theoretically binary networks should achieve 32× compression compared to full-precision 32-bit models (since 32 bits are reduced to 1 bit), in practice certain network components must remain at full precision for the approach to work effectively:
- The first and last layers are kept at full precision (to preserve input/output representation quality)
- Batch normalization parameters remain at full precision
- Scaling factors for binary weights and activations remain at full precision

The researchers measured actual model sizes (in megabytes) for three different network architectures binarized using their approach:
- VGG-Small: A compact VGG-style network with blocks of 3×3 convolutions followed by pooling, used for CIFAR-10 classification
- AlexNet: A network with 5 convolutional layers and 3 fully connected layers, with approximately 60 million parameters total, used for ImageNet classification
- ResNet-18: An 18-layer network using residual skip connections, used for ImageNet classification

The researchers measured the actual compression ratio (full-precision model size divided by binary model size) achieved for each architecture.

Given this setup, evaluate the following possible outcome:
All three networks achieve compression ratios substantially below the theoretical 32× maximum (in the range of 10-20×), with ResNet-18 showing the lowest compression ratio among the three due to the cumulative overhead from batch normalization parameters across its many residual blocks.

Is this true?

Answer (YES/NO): NO